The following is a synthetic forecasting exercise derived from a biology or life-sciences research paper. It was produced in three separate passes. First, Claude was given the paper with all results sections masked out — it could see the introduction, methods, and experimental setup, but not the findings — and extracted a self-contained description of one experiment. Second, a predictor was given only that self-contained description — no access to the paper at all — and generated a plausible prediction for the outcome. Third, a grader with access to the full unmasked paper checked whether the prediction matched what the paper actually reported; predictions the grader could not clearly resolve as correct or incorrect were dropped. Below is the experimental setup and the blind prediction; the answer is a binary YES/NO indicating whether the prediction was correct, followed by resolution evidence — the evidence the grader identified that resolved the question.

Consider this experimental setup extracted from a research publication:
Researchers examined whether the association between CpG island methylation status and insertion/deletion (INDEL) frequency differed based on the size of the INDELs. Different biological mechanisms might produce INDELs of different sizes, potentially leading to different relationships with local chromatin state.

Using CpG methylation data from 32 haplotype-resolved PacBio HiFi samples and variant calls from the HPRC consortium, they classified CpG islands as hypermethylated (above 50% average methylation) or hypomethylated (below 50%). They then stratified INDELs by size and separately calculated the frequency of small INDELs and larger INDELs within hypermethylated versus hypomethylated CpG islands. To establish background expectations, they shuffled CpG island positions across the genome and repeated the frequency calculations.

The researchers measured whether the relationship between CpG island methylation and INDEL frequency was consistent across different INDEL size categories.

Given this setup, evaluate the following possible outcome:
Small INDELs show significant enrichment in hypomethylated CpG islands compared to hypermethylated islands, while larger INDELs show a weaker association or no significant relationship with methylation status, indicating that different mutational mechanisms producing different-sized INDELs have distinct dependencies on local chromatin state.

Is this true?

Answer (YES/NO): NO